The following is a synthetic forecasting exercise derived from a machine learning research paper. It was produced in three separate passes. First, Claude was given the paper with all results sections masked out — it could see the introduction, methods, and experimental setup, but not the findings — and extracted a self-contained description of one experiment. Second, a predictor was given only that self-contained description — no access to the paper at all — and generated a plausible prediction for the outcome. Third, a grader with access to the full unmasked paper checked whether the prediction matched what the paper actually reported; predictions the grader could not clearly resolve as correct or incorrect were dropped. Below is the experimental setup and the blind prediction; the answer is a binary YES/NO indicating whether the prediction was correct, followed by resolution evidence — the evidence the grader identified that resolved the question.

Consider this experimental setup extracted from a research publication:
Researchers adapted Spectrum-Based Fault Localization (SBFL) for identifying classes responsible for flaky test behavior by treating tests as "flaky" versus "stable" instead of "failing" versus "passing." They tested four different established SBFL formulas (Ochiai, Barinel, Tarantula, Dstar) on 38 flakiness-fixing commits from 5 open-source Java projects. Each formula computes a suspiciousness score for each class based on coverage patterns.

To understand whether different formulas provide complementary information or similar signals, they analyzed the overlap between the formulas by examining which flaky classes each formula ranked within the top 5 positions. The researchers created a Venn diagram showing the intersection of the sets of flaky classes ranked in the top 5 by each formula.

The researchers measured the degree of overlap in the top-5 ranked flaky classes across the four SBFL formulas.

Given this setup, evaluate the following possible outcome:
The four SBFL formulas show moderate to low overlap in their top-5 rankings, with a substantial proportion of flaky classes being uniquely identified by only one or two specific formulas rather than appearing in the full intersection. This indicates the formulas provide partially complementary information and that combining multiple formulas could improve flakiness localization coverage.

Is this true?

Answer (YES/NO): NO